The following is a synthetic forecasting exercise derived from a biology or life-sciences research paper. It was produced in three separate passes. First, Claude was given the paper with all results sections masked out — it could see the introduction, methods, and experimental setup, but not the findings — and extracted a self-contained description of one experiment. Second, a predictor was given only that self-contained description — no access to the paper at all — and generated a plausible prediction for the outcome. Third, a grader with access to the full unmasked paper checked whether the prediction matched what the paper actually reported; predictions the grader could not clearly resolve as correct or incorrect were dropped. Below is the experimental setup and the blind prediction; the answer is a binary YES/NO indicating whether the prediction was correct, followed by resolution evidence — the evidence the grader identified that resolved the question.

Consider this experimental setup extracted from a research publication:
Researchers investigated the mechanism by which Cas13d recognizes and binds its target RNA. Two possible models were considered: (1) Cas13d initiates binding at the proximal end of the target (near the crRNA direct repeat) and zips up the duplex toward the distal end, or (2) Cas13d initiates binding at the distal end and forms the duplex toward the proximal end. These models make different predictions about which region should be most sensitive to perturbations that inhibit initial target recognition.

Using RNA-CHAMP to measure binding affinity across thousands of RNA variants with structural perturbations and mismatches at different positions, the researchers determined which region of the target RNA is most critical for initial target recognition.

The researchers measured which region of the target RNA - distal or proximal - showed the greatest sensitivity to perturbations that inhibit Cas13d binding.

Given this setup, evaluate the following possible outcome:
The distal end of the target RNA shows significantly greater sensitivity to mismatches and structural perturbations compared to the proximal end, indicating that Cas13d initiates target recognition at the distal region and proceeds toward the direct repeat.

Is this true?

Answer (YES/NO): YES